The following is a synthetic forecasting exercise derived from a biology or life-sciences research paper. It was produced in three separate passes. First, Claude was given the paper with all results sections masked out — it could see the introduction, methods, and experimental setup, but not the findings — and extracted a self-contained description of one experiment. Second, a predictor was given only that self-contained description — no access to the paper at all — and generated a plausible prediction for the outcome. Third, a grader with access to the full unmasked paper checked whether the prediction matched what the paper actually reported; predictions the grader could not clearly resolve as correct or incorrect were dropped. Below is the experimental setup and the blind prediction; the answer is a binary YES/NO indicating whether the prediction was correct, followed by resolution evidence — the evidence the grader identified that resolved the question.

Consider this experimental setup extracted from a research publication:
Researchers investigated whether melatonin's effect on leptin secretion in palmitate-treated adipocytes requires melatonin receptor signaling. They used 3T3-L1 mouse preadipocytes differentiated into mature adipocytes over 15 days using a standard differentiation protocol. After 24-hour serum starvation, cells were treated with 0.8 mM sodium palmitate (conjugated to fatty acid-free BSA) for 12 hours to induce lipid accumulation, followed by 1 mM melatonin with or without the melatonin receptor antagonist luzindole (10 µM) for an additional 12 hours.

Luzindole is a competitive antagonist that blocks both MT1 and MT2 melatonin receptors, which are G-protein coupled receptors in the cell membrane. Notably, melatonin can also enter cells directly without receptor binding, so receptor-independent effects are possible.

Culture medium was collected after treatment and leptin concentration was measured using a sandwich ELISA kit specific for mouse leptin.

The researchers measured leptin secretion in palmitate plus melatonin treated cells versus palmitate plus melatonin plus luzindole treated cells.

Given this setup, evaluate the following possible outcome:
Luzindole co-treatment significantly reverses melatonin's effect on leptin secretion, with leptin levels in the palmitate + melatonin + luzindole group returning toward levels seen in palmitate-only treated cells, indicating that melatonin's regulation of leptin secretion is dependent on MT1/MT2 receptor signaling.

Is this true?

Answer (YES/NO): YES